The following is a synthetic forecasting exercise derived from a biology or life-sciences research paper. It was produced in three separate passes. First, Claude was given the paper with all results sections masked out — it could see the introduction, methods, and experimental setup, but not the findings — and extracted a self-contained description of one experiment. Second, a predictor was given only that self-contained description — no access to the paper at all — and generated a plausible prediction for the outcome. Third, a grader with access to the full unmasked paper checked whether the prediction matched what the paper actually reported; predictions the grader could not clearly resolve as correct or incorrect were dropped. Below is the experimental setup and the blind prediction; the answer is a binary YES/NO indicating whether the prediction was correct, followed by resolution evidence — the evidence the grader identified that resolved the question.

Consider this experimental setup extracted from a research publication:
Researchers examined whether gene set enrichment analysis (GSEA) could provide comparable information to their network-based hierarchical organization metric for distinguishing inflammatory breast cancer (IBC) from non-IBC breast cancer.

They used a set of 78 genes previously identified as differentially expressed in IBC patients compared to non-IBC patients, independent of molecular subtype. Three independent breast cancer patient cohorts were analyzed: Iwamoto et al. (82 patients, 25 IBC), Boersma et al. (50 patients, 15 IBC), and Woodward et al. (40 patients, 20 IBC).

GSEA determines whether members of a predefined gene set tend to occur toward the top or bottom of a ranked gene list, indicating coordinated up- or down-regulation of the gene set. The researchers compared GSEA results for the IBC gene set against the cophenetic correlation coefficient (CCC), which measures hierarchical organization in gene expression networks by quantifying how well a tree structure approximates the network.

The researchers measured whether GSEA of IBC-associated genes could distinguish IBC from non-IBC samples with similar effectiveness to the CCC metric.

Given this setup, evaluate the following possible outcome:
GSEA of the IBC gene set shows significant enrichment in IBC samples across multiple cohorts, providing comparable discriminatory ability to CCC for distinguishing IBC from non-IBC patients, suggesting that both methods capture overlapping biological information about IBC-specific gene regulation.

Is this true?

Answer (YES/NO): NO